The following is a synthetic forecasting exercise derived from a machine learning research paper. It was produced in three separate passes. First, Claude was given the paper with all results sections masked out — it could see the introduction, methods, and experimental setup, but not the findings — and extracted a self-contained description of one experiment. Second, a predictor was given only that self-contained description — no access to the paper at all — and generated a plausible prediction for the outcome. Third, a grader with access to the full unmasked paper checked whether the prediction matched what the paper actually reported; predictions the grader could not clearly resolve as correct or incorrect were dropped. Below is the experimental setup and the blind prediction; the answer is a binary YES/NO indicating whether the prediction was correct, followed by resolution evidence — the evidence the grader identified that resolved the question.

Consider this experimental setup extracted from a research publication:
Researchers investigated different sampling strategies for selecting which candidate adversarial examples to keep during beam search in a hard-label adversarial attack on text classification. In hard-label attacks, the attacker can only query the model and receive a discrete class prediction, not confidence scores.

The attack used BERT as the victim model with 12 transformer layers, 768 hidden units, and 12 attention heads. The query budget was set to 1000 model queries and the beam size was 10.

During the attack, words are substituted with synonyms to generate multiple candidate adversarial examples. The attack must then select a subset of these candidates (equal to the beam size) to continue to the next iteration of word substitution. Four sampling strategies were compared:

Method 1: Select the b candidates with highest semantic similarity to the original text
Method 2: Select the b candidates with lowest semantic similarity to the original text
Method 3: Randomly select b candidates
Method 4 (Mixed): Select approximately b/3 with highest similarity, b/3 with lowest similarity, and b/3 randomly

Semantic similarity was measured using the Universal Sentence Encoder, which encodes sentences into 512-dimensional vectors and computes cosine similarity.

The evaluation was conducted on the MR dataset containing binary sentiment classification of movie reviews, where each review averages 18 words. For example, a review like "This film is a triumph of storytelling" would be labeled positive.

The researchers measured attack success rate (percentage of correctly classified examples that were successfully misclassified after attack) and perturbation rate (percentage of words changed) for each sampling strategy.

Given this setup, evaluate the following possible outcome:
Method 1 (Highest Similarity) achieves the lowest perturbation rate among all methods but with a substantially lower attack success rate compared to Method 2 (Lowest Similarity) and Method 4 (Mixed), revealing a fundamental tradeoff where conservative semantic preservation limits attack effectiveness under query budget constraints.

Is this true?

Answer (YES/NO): NO